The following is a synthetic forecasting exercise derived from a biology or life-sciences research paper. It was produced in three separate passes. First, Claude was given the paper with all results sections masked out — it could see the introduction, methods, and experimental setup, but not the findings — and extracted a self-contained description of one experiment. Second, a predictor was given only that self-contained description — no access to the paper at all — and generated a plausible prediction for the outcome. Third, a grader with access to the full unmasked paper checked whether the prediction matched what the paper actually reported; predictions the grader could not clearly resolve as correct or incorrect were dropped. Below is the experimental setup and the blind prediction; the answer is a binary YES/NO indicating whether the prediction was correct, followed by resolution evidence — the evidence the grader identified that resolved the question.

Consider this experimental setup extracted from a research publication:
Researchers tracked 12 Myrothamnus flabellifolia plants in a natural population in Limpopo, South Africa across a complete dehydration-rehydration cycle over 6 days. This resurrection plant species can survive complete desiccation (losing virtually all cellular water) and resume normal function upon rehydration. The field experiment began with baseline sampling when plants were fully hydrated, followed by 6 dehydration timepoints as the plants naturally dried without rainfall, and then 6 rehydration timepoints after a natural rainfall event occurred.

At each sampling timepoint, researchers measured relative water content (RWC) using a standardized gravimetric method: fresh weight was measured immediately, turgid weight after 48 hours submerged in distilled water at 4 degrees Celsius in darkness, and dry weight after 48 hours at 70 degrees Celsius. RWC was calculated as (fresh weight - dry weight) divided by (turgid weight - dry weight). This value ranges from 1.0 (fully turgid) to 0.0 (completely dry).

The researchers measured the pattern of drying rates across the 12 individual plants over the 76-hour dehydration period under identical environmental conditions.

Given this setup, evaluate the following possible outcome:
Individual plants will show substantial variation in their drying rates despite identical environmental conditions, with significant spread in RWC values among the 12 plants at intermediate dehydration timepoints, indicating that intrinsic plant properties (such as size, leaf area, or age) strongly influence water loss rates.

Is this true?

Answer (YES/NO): NO